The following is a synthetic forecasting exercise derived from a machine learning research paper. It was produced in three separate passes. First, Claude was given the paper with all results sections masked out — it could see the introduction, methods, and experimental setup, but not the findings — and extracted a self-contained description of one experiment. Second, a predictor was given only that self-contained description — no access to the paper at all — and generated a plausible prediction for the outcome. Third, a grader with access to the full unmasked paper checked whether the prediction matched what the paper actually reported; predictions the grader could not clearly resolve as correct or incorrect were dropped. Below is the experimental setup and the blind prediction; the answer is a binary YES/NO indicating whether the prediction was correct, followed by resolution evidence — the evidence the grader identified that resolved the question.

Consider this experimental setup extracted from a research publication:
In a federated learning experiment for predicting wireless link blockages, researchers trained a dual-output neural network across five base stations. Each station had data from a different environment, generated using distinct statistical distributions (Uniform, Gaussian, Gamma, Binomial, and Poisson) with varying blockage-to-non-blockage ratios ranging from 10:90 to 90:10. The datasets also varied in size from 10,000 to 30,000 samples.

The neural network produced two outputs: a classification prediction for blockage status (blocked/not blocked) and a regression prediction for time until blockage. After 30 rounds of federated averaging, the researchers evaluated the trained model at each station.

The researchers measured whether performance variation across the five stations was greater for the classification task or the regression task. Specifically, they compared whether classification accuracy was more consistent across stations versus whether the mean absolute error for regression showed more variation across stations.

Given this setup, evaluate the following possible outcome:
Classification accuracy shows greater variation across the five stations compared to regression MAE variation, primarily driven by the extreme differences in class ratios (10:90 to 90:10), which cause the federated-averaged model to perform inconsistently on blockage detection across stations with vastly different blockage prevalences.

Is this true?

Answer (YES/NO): NO